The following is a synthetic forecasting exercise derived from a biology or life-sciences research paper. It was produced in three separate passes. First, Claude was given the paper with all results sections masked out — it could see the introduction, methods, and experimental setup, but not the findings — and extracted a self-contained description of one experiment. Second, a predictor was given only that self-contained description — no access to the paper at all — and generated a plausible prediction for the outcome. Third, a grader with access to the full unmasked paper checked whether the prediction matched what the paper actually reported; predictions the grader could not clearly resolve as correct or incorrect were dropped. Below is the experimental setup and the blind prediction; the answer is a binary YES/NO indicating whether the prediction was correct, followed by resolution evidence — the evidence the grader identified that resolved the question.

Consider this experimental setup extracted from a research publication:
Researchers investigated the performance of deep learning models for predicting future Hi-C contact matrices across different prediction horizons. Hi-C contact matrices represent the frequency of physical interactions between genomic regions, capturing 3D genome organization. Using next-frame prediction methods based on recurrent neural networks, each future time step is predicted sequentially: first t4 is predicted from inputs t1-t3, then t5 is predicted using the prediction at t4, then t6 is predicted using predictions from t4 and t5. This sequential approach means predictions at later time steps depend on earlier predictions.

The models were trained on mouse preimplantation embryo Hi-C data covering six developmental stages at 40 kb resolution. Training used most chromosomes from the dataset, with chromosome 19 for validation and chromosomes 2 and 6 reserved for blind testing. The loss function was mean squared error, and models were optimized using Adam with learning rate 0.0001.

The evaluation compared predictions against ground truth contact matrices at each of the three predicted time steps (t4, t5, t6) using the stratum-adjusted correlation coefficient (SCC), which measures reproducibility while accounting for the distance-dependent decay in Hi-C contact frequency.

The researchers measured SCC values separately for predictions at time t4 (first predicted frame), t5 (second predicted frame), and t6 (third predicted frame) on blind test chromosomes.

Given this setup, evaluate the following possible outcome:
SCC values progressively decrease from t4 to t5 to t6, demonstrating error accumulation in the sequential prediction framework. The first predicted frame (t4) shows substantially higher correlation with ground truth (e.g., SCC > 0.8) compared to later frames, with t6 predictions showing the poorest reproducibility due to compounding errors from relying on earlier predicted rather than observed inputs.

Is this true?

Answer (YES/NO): NO